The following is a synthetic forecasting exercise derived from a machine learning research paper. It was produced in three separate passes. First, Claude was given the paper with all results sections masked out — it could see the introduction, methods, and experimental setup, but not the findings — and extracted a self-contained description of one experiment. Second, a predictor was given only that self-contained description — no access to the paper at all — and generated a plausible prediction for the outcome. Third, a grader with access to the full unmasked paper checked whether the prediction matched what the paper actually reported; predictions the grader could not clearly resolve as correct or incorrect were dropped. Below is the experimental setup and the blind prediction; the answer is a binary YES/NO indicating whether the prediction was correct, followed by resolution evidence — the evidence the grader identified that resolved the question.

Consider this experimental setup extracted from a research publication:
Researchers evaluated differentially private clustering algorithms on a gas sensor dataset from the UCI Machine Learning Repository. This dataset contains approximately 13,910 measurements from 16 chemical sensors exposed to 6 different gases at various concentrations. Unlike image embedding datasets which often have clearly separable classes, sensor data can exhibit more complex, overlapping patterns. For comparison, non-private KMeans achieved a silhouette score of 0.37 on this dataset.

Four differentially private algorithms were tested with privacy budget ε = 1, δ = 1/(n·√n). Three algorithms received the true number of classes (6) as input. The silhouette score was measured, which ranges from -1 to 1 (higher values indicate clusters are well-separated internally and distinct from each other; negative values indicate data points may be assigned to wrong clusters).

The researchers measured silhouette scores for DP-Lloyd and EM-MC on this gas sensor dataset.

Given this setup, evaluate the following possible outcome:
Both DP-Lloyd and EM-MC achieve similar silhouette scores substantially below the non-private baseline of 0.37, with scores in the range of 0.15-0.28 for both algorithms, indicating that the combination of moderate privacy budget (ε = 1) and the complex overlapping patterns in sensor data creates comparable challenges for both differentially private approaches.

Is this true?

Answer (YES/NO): NO